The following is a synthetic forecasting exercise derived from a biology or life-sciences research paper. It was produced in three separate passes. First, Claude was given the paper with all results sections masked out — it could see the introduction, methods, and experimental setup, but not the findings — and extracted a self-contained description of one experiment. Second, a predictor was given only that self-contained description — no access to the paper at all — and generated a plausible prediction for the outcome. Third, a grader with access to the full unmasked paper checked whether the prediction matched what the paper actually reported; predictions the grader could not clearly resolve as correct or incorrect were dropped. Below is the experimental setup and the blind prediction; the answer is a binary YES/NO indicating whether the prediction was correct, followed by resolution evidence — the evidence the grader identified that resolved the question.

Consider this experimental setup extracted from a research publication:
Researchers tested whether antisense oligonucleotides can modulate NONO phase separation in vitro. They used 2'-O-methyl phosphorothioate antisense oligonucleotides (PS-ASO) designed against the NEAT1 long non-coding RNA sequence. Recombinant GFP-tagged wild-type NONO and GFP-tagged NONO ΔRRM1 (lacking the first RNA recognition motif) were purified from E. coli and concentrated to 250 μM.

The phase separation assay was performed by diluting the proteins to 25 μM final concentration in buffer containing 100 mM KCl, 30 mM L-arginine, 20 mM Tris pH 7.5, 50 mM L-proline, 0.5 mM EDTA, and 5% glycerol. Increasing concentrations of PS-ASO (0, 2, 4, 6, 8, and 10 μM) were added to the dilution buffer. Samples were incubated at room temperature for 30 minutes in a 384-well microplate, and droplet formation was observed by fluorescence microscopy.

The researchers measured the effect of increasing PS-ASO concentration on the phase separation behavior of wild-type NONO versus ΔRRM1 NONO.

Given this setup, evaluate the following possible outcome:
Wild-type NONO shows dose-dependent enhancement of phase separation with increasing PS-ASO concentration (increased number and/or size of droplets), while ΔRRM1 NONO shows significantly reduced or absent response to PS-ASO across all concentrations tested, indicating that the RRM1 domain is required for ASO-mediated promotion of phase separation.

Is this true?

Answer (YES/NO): NO